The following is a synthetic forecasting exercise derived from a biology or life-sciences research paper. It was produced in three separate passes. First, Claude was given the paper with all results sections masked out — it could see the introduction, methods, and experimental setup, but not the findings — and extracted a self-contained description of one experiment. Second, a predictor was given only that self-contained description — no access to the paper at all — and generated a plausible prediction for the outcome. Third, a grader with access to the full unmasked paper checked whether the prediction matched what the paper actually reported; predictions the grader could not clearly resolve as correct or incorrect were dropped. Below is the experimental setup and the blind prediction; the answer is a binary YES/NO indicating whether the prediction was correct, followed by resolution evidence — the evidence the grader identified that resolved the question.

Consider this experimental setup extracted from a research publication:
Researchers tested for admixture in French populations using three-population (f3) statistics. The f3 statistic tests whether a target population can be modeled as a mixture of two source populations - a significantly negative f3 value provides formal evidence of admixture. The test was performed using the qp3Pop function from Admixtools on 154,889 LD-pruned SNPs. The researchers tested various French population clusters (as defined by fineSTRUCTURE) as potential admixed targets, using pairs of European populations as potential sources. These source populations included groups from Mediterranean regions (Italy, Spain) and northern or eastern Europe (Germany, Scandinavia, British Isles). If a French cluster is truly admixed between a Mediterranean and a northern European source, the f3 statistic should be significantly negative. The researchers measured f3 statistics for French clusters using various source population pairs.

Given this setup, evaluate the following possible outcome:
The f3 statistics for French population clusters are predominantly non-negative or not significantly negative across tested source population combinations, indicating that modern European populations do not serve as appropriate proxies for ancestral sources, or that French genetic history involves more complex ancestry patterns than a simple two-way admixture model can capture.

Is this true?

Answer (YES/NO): NO